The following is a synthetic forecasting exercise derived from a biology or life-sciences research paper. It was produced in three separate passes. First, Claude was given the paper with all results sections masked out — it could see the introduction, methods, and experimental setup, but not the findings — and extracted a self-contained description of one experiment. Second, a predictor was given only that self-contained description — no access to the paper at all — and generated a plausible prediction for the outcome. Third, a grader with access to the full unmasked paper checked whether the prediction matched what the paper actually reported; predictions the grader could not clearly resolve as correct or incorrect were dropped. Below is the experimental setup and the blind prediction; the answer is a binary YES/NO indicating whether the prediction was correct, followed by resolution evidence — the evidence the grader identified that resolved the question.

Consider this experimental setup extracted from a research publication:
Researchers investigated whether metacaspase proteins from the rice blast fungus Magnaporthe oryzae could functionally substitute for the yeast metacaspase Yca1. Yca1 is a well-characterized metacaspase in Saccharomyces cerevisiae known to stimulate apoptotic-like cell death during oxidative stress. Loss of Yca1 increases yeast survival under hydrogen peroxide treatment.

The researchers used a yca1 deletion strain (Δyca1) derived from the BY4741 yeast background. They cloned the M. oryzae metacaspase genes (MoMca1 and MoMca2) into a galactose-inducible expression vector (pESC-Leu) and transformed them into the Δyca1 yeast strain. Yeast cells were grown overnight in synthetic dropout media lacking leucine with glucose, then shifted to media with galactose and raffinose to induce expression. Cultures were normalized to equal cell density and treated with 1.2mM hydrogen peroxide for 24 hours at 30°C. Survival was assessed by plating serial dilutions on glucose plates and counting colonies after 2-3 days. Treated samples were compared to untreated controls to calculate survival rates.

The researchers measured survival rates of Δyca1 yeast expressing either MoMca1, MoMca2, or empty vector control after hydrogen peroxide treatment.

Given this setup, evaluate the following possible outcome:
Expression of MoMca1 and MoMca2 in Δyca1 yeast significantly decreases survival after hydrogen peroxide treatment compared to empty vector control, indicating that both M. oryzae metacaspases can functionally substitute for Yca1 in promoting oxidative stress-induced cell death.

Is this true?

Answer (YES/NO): YES